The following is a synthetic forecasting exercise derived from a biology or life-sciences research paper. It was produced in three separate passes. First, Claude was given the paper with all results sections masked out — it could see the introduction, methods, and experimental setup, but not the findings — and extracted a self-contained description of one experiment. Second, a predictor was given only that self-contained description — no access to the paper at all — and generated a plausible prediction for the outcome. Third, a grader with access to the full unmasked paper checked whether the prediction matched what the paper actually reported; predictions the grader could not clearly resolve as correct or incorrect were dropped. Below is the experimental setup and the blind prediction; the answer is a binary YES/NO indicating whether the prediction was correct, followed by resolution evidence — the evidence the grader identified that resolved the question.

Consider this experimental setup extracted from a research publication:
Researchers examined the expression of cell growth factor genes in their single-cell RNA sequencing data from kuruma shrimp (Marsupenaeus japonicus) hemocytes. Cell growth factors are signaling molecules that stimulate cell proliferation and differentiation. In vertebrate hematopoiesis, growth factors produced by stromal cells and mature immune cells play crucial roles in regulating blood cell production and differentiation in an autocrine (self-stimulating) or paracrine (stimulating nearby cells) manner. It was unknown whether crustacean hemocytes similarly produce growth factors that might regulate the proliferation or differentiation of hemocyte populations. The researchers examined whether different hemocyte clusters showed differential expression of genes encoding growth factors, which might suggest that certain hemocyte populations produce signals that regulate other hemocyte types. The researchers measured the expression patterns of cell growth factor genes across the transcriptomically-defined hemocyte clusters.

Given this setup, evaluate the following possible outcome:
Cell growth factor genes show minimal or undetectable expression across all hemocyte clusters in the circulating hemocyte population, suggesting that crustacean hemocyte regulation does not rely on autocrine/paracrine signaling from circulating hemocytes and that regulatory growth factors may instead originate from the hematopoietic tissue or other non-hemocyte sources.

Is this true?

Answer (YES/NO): NO